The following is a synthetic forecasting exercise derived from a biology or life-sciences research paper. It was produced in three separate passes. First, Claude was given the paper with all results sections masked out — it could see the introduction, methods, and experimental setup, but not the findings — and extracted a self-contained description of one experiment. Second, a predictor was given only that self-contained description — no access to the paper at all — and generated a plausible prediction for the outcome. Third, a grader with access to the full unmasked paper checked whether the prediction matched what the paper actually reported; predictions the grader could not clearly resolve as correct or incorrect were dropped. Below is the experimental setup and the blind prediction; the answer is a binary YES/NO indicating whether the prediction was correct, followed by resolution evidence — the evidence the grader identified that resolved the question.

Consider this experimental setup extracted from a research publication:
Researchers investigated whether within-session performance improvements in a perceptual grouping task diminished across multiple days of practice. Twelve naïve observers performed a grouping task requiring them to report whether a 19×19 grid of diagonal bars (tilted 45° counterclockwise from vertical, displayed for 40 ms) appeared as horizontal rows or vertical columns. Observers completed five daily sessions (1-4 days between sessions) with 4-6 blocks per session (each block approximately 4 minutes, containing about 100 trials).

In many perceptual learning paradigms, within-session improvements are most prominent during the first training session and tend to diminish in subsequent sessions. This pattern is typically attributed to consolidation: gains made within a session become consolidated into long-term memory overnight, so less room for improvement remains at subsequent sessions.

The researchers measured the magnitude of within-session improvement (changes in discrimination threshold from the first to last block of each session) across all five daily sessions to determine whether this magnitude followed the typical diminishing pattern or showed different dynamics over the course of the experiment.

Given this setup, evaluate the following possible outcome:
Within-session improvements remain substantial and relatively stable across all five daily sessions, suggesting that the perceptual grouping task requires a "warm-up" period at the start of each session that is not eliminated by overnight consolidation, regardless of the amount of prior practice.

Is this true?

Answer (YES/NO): YES